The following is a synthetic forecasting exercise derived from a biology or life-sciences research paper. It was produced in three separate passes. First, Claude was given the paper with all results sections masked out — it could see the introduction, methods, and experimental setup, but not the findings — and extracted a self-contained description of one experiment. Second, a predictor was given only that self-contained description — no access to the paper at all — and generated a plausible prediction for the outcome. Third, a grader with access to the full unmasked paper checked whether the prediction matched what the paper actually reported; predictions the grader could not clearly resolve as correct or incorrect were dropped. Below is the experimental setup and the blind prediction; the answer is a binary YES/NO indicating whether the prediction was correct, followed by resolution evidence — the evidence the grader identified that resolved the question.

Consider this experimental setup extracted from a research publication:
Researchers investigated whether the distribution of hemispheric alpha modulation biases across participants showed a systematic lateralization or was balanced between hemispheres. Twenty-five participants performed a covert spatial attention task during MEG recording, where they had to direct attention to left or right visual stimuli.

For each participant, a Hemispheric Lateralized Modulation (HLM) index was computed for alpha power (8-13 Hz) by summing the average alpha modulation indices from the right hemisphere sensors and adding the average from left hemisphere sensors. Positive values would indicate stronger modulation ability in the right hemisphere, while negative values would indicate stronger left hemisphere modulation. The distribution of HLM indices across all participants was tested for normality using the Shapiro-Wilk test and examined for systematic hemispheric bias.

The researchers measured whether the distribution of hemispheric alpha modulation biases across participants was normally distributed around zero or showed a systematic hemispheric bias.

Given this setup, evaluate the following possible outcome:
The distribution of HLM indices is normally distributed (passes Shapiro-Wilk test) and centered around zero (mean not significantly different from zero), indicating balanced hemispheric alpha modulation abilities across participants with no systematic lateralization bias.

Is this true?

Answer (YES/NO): YES